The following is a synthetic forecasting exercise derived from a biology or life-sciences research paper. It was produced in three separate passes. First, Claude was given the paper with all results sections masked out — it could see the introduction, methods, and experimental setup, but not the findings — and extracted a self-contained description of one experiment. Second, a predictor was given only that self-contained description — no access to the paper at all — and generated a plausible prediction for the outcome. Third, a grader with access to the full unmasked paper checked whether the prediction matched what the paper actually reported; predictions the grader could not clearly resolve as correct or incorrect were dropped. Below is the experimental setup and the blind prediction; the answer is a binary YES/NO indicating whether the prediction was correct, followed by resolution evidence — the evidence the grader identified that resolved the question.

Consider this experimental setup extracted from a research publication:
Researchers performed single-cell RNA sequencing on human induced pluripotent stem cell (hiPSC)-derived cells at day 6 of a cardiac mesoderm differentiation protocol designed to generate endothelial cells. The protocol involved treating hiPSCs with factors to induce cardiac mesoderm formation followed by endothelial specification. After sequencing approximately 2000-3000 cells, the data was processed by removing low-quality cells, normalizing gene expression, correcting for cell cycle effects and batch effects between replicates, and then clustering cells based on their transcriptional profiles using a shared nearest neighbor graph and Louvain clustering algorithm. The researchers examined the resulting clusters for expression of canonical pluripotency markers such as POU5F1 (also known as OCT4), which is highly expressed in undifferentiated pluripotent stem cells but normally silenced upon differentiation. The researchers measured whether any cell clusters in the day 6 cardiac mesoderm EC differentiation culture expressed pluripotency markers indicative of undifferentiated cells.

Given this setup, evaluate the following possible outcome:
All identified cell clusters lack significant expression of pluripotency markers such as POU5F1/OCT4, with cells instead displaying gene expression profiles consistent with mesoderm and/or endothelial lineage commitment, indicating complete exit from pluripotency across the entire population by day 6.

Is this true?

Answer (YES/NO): NO